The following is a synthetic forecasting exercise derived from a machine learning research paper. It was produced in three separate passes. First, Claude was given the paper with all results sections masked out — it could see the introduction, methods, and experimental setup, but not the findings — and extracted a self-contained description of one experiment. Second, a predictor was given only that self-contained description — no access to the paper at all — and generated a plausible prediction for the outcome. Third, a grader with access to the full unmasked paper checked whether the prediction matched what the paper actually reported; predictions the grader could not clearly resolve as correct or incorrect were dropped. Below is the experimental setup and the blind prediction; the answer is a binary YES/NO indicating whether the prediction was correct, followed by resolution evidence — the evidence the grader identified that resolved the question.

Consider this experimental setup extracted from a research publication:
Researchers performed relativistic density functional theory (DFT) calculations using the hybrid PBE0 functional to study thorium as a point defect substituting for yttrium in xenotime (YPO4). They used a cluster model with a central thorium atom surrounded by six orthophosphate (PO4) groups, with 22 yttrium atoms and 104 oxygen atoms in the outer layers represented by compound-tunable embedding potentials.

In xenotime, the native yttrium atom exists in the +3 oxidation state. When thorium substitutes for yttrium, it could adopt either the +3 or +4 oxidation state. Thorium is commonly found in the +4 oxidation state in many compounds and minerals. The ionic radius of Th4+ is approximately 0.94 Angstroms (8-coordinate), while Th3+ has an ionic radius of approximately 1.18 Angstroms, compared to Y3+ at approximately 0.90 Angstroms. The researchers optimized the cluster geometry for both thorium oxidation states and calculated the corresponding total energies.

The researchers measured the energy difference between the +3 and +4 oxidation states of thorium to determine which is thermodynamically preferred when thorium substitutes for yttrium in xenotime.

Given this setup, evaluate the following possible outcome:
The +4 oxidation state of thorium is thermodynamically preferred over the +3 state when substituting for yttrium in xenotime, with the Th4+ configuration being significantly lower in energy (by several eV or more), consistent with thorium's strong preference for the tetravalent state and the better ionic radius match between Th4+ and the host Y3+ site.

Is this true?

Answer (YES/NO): NO